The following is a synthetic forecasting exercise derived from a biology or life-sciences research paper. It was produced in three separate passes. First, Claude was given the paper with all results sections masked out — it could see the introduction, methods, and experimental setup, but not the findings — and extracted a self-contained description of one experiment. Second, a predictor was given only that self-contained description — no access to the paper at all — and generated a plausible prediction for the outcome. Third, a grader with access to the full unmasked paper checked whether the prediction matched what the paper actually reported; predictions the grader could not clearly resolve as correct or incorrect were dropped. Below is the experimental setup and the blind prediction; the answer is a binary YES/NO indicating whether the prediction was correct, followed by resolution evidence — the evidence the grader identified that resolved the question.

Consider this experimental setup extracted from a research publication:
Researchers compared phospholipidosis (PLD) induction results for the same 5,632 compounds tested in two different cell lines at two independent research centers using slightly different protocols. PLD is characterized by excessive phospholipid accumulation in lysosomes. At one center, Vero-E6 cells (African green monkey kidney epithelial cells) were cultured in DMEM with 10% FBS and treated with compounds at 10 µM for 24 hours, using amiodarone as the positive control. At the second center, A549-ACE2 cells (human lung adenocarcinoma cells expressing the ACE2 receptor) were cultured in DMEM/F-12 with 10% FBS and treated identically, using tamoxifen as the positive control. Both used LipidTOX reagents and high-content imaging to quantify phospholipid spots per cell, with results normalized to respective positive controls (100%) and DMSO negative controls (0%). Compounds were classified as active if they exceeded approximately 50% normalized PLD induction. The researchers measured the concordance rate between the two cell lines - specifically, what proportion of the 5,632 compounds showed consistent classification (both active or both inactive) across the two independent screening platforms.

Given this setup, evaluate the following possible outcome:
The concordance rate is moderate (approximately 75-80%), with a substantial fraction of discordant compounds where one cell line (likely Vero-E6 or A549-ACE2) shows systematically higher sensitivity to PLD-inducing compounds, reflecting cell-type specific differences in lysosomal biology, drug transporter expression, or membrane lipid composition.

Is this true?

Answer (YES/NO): YES